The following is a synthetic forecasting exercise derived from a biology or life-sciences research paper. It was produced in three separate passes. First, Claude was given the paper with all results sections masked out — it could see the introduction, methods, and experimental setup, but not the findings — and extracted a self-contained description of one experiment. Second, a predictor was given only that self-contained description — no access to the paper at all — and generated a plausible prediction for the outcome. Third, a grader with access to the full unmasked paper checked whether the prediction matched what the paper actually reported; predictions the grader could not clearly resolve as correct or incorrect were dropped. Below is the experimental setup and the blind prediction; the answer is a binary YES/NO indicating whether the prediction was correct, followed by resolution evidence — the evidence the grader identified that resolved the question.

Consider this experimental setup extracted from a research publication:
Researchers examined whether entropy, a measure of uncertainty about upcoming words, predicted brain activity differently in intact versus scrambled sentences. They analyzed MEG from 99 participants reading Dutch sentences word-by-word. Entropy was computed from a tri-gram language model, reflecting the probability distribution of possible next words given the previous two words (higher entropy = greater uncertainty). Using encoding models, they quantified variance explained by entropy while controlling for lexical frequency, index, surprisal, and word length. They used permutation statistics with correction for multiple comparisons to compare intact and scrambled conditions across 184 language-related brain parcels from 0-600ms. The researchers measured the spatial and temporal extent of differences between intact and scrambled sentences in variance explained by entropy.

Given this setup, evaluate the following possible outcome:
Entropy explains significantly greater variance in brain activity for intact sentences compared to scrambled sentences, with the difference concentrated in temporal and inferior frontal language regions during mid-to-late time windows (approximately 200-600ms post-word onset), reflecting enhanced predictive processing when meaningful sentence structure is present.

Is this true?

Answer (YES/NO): NO